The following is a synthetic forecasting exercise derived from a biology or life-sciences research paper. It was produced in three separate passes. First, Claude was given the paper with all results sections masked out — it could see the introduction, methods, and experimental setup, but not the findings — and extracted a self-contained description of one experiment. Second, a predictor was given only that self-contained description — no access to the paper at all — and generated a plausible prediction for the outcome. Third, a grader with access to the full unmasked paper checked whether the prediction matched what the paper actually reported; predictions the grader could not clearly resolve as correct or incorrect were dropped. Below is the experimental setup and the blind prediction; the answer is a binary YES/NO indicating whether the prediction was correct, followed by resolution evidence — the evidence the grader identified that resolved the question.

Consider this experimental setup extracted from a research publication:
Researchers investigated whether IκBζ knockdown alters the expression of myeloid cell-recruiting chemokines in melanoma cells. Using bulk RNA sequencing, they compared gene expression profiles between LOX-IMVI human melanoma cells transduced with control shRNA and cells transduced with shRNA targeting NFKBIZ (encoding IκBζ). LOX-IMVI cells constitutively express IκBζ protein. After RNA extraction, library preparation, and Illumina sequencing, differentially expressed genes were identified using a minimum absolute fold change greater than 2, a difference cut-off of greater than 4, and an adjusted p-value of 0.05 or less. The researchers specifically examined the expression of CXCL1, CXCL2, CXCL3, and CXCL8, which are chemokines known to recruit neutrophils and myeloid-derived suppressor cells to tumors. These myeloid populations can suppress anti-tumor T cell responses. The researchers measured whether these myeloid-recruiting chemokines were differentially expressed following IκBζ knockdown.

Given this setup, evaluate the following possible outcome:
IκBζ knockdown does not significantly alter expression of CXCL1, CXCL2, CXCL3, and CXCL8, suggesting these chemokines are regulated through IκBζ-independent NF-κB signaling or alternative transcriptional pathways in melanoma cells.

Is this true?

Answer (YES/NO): NO